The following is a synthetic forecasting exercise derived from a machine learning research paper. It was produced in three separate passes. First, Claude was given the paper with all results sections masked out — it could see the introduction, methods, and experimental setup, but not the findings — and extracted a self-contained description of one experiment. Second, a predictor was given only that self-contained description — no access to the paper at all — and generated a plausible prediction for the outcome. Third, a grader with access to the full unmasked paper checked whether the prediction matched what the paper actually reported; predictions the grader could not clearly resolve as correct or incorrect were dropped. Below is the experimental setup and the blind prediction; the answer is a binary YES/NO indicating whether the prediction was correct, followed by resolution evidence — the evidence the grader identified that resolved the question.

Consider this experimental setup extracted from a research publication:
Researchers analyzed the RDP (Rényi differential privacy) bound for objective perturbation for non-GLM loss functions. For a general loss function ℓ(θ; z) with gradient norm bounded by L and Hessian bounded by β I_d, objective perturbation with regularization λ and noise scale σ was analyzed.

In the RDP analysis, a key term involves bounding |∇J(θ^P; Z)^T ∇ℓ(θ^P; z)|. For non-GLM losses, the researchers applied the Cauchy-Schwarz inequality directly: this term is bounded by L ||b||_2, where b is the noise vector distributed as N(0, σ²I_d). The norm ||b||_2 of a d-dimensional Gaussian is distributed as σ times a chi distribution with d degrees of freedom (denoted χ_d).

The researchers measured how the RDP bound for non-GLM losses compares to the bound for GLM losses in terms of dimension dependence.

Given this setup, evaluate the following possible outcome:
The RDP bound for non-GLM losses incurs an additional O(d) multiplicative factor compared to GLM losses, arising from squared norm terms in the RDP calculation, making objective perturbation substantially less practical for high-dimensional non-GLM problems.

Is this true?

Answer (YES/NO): YES